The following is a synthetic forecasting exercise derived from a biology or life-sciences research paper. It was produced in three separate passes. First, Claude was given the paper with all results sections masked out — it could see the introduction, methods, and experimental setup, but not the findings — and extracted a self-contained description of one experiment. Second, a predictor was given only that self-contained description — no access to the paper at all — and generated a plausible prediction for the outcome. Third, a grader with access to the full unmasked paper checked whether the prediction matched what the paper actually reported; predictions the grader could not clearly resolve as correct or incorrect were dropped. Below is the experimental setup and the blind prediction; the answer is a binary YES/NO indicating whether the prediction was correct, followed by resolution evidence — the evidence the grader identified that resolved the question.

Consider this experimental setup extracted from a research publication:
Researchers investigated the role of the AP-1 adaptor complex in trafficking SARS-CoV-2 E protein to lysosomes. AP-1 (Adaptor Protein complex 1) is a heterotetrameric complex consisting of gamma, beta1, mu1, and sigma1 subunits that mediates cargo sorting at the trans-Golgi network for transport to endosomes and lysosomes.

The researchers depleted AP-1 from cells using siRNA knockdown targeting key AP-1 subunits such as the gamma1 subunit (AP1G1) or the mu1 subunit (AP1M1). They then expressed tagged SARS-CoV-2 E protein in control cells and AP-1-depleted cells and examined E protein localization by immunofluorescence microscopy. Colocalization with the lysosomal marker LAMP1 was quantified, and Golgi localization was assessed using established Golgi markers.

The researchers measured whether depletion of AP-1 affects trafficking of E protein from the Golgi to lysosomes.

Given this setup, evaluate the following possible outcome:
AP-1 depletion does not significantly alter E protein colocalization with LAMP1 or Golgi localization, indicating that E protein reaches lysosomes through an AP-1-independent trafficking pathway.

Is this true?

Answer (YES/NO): NO